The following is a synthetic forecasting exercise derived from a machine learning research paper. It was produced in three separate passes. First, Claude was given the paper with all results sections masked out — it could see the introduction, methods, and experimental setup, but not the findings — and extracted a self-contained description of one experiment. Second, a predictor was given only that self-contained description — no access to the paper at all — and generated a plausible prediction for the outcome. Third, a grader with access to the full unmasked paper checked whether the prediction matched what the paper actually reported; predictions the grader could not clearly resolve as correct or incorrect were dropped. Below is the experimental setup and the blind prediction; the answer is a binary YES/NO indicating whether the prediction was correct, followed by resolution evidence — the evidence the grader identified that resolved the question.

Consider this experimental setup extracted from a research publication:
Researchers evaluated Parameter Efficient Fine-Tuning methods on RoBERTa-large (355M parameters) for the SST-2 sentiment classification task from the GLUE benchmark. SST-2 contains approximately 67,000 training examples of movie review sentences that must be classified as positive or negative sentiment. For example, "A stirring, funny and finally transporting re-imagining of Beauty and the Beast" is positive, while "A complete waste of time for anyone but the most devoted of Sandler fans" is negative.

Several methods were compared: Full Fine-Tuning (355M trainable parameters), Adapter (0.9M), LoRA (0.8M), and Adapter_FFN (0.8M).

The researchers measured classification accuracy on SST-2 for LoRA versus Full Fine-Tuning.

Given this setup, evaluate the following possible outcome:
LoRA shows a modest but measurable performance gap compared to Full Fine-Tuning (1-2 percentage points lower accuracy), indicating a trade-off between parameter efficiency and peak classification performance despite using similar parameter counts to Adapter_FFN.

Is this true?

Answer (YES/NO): NO